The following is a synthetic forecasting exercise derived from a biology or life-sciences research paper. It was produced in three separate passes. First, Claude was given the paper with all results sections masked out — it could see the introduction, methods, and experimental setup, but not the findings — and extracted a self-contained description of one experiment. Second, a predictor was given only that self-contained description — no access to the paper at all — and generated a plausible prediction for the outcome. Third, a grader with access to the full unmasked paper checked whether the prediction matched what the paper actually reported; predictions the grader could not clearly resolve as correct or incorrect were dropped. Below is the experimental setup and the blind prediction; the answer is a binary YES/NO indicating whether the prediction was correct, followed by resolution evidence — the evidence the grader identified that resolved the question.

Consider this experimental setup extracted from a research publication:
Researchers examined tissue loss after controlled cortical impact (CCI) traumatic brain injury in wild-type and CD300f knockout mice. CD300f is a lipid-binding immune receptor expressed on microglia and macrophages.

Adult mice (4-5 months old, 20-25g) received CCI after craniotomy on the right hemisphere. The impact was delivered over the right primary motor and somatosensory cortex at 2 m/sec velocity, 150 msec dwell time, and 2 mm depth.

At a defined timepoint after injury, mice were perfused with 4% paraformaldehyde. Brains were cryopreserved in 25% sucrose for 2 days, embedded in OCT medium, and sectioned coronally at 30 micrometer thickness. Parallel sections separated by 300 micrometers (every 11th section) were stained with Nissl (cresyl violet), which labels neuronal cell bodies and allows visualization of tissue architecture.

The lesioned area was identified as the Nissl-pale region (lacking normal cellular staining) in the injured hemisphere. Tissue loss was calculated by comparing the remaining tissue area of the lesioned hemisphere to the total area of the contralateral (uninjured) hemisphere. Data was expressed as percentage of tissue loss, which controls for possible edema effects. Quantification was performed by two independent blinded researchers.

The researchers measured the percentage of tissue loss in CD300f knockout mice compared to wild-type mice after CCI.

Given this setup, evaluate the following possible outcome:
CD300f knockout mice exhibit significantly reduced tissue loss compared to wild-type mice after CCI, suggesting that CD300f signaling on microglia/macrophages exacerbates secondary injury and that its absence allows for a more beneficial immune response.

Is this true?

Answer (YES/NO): NO